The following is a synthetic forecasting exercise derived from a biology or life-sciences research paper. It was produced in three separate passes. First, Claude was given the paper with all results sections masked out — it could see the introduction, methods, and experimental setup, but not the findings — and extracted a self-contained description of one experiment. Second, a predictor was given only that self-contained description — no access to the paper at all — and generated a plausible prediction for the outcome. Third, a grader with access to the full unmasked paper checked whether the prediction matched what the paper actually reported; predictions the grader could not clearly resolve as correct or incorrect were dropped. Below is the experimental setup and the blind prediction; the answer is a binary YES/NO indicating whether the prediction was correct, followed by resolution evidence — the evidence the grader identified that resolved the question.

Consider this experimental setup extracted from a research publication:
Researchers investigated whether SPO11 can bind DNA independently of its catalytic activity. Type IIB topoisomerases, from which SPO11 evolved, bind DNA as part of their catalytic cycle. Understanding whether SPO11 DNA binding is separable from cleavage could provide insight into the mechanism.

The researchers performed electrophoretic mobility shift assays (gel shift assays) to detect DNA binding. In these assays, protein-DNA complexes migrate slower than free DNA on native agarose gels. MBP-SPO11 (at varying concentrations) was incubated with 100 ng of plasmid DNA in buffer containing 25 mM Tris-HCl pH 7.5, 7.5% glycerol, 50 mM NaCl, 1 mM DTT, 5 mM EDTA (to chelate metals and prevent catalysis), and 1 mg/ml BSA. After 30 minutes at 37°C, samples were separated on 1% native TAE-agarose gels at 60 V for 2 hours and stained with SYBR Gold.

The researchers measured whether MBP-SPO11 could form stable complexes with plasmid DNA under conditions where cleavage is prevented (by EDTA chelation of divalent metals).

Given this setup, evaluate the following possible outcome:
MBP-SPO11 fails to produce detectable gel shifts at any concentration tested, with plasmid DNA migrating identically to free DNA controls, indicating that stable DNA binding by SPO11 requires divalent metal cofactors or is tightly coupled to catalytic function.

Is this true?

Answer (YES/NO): NO